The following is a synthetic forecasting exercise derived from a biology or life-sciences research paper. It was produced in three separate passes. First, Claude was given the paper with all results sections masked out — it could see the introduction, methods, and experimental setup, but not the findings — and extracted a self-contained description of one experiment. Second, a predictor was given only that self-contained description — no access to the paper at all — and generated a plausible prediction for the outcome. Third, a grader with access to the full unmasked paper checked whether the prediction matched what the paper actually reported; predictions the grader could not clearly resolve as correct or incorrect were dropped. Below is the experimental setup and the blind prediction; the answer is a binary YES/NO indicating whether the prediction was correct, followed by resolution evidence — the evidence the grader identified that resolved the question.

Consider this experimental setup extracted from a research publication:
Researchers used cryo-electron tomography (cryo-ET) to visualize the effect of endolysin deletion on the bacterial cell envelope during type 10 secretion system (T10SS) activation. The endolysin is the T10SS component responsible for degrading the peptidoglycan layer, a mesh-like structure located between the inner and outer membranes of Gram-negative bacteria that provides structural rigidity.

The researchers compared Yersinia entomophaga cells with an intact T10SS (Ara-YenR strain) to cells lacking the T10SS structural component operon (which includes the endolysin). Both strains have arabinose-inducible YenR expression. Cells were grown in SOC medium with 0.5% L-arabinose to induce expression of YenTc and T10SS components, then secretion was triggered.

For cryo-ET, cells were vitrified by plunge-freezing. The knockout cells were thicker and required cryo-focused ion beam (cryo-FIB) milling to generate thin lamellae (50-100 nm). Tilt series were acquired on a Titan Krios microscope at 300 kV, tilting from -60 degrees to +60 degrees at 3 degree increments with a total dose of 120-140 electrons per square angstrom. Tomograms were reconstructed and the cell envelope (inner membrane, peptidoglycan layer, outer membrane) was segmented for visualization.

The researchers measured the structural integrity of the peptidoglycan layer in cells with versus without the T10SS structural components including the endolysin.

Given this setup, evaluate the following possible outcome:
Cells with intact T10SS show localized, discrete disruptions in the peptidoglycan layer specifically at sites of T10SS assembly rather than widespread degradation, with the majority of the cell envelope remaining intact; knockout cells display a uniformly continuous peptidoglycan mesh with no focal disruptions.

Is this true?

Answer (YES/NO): NO